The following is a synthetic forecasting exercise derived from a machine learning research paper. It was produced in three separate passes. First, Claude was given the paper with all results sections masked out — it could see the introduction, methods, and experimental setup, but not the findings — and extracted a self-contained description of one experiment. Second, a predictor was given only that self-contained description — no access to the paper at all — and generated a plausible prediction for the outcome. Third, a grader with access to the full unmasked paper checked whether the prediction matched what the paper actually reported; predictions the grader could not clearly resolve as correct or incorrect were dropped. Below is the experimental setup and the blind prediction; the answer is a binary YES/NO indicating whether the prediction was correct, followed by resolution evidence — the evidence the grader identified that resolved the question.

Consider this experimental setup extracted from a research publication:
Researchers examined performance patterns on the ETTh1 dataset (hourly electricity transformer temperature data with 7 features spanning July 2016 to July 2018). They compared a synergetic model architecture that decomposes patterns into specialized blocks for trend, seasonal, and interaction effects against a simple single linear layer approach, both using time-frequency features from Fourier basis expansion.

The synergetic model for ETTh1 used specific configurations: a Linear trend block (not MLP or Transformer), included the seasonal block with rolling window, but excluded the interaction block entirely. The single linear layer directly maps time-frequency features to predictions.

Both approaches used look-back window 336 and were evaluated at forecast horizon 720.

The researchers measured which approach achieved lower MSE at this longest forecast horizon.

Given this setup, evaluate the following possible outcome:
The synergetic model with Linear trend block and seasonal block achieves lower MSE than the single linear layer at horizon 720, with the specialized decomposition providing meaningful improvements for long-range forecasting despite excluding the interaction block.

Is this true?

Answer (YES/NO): YES